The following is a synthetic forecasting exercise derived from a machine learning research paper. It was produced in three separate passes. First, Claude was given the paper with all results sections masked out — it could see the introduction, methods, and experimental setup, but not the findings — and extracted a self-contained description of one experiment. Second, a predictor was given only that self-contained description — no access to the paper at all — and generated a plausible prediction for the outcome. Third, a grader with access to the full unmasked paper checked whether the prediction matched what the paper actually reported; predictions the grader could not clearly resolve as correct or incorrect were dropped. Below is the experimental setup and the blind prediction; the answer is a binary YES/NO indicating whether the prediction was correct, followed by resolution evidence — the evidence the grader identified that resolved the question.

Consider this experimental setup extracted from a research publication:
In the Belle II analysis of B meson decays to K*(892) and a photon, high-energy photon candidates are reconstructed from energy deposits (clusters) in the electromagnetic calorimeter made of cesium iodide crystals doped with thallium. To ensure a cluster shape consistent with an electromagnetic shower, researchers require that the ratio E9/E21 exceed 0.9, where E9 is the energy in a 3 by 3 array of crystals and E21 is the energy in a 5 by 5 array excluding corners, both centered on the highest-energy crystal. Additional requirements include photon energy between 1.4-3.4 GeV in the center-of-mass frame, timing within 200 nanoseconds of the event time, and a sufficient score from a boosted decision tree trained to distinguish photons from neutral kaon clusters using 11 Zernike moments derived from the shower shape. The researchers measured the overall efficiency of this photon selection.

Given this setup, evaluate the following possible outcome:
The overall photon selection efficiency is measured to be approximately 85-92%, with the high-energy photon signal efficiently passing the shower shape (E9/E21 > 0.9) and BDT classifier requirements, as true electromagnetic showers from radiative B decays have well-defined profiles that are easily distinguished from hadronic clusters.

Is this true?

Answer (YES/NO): YES